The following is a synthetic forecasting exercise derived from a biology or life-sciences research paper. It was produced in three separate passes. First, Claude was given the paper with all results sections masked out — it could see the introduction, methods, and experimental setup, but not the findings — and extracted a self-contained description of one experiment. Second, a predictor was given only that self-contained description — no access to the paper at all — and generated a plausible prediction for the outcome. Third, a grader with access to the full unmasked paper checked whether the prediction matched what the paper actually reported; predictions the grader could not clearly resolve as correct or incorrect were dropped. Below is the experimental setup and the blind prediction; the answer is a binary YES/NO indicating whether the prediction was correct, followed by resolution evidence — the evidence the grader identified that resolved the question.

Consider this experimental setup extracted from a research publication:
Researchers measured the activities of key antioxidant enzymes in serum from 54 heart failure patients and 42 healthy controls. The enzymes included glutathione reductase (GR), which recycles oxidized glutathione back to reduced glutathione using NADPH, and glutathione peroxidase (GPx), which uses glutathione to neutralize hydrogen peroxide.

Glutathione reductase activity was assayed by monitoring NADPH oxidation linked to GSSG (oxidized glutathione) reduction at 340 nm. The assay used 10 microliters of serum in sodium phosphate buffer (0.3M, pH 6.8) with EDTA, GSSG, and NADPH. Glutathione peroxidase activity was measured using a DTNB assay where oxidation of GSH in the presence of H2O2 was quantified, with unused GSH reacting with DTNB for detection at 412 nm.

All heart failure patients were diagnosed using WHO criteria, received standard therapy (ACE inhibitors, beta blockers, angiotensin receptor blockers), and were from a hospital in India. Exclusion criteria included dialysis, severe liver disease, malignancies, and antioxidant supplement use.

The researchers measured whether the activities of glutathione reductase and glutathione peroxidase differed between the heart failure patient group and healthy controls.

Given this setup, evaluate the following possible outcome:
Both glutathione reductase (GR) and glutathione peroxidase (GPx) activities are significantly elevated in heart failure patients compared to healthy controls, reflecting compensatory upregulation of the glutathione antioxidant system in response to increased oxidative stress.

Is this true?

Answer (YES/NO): NO